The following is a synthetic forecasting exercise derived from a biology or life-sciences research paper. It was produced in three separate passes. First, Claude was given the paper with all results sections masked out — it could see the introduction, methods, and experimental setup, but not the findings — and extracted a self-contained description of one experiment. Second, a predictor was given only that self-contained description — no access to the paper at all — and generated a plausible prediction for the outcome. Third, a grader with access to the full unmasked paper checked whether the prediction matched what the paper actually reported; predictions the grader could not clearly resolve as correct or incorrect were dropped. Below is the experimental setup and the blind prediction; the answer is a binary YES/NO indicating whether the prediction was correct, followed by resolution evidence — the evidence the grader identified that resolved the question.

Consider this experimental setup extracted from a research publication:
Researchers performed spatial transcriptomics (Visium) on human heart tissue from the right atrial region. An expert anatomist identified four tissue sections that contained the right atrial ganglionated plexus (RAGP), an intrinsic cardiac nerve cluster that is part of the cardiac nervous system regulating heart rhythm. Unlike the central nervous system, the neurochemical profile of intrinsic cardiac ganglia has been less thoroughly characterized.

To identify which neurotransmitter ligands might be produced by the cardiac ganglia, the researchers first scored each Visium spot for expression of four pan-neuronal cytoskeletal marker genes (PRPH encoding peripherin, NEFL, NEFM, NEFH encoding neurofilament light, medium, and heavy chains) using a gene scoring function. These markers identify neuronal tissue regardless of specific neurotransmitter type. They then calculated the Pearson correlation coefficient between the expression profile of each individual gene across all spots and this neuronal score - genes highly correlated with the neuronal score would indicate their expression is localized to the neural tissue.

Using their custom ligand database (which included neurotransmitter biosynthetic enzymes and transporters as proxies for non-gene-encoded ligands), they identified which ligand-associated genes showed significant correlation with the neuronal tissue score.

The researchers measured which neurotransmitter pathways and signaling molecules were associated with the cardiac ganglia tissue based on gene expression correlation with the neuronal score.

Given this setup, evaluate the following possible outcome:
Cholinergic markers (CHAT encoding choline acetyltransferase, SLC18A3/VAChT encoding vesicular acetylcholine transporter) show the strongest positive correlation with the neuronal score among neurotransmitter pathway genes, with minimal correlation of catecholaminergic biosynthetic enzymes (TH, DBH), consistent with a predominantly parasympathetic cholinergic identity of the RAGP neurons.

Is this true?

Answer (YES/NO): NO